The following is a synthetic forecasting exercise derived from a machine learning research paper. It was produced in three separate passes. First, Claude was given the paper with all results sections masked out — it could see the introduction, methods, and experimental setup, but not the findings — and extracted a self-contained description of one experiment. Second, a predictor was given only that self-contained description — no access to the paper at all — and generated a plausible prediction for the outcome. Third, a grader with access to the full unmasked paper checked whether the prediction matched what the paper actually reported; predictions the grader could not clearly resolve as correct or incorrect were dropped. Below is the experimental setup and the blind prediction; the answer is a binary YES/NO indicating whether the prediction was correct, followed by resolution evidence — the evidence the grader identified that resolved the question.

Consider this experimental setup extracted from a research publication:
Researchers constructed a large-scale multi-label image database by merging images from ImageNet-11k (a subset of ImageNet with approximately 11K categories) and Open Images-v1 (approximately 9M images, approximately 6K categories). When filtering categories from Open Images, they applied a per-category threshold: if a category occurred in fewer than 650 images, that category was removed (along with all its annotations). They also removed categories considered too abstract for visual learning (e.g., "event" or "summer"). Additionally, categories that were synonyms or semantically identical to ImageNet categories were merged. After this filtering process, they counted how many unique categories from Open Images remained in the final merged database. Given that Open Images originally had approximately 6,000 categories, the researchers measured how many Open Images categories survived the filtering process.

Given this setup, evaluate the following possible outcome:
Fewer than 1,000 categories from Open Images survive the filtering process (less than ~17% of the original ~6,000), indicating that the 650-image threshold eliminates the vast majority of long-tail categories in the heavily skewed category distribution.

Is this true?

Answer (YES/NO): NO